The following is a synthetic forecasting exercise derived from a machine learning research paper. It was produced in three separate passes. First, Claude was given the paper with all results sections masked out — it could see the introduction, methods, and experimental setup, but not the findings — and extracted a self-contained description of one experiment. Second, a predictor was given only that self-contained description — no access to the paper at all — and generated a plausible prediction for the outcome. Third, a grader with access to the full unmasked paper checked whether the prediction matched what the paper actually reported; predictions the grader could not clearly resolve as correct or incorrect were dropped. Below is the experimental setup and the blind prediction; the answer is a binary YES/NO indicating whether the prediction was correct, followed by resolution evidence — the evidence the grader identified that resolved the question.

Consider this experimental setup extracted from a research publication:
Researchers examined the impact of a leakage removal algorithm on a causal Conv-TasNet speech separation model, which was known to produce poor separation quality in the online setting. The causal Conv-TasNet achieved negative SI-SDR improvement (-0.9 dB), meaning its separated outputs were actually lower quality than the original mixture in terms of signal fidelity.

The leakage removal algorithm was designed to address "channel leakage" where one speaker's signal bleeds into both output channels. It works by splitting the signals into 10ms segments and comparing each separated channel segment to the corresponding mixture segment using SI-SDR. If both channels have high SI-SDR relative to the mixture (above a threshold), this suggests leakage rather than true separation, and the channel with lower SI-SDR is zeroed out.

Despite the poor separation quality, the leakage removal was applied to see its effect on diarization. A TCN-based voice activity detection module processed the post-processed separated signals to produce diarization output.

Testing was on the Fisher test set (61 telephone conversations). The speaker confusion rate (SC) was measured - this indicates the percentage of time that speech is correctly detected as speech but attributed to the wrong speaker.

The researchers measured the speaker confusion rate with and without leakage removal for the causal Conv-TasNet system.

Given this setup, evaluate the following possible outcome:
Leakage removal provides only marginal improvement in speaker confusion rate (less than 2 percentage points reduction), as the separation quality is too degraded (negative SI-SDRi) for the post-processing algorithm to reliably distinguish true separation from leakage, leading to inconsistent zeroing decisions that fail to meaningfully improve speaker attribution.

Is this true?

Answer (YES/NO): NO